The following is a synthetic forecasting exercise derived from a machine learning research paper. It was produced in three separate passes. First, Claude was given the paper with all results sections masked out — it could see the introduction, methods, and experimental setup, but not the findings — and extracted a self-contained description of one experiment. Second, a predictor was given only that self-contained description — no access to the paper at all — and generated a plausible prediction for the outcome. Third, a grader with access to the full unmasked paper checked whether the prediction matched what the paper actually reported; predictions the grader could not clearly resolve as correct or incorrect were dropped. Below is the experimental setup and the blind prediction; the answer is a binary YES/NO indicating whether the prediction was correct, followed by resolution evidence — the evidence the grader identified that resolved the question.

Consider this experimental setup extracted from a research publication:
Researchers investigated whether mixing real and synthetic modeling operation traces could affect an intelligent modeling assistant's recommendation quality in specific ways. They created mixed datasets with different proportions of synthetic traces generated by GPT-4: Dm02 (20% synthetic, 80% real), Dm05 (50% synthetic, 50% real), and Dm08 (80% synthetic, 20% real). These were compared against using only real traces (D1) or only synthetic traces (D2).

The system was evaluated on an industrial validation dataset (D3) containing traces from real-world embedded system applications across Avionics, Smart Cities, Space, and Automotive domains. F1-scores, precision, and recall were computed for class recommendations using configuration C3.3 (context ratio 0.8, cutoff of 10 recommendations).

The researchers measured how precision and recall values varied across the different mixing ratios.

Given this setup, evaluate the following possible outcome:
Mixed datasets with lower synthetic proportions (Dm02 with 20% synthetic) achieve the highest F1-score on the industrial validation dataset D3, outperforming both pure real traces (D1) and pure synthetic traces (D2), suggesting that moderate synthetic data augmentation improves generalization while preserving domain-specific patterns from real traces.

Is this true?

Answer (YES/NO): NO